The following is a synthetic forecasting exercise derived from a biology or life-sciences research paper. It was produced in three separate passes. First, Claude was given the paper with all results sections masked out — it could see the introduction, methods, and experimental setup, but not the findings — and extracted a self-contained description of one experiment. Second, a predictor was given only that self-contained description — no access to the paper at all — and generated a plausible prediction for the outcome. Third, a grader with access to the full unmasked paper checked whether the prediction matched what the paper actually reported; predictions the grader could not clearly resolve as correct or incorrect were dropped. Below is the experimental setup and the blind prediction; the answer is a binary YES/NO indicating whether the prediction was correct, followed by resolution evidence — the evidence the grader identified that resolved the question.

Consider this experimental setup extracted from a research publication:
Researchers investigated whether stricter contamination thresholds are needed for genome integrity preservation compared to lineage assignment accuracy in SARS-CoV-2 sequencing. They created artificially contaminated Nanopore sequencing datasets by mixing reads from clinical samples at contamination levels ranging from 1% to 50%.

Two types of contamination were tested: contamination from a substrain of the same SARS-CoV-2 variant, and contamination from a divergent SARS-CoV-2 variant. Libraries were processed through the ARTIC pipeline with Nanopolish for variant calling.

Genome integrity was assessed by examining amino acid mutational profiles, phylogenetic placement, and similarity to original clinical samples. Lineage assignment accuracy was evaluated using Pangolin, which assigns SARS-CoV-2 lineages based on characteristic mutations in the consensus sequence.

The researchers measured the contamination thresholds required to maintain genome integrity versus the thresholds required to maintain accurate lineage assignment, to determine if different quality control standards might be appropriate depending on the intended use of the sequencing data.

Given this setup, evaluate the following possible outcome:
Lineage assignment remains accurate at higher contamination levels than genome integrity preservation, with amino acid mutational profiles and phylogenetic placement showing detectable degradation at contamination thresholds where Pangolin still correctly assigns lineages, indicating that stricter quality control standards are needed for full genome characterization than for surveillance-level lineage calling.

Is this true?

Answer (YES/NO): YES